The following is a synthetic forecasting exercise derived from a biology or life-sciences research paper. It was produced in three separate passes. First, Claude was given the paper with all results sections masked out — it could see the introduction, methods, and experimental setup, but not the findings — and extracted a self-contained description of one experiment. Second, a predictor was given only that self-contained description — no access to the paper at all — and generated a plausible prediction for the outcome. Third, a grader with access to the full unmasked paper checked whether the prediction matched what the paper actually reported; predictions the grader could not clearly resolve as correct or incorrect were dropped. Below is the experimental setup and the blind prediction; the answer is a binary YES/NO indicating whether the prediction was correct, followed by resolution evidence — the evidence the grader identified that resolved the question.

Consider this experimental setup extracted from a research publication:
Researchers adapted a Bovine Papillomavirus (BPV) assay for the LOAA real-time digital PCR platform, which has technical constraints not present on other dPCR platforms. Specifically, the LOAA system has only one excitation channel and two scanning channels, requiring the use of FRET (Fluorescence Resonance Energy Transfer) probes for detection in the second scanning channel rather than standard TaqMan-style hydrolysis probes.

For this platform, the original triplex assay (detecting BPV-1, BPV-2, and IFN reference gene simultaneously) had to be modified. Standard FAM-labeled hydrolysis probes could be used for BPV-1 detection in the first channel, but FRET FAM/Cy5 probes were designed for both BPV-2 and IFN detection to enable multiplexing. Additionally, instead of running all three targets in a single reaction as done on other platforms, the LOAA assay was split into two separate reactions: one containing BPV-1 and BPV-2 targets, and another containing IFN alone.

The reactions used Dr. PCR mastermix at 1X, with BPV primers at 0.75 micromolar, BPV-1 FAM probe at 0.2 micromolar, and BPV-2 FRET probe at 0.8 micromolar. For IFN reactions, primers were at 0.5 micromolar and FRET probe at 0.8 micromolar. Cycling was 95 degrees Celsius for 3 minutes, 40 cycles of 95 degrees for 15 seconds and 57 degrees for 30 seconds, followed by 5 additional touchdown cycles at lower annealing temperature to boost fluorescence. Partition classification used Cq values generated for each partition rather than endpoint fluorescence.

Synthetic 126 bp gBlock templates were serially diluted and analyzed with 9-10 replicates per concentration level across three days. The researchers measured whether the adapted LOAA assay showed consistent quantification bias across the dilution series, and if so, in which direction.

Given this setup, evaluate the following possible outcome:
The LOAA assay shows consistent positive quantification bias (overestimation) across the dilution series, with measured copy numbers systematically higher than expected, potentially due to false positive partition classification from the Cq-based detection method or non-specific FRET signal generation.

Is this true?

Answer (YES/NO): NO